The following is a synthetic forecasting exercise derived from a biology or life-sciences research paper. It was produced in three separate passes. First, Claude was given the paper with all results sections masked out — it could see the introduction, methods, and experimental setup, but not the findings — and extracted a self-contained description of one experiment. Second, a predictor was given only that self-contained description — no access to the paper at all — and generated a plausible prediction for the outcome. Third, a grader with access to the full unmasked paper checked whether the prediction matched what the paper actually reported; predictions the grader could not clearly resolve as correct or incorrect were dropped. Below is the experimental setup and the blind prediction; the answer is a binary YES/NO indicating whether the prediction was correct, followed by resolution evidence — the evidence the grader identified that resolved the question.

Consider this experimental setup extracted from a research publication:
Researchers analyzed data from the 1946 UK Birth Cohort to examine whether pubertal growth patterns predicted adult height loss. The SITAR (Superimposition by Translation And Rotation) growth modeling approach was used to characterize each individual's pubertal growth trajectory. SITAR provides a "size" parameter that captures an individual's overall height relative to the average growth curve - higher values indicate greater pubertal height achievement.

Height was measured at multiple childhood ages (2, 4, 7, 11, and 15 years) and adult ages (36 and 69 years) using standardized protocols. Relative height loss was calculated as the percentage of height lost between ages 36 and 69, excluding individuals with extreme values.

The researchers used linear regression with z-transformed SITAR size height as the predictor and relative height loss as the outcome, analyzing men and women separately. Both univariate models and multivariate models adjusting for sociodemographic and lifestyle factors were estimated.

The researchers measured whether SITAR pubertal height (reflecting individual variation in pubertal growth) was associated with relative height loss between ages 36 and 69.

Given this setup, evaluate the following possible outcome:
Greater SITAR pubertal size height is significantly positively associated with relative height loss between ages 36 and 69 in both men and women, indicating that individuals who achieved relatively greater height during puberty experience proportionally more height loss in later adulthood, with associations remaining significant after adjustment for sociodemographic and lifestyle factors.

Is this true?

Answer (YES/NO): NO